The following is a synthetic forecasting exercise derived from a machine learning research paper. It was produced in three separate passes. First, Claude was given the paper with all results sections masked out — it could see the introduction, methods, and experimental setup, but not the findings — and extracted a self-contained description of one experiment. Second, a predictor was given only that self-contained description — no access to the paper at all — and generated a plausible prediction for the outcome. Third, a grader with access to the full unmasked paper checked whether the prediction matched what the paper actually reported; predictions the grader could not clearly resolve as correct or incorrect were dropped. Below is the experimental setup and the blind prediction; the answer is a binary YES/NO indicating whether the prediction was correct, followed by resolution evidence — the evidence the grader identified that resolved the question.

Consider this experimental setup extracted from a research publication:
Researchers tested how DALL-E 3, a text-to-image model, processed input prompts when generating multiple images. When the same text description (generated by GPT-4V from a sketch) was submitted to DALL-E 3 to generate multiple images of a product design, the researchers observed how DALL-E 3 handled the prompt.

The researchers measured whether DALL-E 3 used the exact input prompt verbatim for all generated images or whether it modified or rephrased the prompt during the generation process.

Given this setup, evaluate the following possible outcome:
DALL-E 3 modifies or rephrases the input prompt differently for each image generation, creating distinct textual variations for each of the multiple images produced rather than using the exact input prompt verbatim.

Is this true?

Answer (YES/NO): YES